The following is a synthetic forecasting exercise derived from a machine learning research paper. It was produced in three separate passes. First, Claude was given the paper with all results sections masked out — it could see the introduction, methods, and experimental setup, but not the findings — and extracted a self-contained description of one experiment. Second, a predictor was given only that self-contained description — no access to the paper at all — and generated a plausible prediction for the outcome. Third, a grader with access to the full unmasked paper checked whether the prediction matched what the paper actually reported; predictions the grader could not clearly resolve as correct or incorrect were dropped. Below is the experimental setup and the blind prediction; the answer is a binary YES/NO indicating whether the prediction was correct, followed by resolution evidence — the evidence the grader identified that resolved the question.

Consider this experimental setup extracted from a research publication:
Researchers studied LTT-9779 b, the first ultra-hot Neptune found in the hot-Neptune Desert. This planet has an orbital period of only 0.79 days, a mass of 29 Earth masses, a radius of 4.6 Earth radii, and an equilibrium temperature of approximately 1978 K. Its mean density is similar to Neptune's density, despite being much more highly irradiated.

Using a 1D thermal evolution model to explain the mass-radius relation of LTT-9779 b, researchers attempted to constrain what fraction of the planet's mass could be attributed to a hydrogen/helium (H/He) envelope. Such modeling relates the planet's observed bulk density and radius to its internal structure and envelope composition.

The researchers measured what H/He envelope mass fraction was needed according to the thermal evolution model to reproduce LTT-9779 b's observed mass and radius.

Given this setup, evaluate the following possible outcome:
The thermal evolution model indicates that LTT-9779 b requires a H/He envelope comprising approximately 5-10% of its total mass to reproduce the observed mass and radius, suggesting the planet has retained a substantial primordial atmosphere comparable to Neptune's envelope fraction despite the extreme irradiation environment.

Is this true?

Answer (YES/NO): YES